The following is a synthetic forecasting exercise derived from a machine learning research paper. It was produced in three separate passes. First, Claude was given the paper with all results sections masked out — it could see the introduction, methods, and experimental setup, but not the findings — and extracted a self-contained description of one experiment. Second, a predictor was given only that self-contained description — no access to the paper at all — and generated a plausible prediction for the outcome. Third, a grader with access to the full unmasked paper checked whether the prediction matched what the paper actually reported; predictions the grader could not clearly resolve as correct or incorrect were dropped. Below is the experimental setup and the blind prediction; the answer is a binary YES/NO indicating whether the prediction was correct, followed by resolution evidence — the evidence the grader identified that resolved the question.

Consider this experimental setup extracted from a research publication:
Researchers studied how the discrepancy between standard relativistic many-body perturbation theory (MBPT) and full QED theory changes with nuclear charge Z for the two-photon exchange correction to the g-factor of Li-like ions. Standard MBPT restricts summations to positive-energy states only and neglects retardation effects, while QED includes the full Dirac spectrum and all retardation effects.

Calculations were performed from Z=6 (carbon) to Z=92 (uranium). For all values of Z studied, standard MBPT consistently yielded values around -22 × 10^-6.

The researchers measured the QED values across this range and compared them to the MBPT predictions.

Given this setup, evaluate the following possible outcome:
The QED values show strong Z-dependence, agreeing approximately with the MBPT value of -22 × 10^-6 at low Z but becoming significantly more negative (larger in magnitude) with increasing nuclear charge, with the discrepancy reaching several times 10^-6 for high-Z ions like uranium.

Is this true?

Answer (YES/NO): NO